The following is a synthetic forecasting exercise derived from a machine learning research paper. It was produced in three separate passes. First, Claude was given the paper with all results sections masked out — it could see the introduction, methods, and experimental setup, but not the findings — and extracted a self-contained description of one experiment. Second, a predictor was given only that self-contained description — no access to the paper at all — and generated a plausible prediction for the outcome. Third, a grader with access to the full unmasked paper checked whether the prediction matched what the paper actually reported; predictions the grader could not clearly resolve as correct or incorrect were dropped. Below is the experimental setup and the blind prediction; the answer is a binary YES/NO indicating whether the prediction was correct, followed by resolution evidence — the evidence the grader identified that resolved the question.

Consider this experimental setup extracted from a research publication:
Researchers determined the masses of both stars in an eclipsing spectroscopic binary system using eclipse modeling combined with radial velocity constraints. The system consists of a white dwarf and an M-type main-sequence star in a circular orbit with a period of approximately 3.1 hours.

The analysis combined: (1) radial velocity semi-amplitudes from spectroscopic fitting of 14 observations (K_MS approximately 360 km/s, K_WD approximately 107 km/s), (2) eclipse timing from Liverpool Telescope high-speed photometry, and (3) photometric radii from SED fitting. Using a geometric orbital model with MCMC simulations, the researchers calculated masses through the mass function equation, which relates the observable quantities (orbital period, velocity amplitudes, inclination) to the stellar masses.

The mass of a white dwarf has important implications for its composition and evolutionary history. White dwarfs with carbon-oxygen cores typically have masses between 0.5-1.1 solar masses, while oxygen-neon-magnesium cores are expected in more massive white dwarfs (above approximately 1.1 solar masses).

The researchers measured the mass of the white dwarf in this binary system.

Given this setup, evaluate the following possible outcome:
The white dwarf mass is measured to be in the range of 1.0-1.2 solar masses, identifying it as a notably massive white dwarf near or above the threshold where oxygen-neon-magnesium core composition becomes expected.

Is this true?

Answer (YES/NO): YES